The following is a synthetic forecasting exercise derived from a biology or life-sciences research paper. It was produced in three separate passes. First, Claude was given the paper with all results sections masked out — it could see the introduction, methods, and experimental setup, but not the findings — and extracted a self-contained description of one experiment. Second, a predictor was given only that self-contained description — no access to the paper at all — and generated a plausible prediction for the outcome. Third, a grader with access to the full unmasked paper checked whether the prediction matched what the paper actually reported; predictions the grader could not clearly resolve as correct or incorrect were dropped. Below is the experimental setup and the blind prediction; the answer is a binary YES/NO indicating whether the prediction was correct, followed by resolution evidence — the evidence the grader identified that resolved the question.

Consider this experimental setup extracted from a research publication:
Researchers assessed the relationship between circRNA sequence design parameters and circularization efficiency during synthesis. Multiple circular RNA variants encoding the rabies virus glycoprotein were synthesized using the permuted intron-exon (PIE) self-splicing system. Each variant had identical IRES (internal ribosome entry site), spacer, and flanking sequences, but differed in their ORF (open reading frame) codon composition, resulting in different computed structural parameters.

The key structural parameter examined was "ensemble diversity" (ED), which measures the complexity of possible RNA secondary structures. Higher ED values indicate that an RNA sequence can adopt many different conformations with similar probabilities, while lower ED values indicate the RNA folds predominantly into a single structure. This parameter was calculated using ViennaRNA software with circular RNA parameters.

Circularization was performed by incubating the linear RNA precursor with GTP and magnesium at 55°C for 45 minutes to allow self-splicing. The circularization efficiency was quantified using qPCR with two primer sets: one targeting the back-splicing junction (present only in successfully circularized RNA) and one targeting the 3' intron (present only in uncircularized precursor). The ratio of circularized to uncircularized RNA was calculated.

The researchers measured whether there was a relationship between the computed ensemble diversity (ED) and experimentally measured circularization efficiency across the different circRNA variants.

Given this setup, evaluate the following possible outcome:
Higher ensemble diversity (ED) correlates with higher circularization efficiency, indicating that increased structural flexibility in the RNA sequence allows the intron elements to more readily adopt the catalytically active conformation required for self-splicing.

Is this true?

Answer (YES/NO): NO